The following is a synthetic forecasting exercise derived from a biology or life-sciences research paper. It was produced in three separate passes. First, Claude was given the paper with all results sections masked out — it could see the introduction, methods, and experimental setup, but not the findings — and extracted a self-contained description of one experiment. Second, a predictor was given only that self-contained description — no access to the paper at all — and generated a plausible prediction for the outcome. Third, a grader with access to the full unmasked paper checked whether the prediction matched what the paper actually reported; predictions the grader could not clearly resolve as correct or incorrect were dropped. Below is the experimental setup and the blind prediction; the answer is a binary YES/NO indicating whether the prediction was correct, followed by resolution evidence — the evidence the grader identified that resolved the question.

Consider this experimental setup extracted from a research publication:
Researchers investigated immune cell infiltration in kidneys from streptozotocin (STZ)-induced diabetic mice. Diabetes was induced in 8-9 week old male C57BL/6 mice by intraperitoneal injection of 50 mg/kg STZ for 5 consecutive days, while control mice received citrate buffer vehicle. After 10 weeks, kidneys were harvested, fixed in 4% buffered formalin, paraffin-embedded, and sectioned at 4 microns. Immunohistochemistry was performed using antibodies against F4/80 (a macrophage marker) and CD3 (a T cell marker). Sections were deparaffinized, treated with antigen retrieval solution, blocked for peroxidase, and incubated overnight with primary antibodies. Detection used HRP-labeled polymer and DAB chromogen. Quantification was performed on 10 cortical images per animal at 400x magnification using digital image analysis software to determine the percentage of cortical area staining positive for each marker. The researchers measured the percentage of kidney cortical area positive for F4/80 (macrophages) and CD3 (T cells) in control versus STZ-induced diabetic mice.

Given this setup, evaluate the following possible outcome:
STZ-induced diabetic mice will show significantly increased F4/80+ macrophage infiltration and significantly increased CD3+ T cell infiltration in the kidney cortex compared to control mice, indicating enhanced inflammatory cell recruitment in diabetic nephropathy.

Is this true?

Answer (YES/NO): NO